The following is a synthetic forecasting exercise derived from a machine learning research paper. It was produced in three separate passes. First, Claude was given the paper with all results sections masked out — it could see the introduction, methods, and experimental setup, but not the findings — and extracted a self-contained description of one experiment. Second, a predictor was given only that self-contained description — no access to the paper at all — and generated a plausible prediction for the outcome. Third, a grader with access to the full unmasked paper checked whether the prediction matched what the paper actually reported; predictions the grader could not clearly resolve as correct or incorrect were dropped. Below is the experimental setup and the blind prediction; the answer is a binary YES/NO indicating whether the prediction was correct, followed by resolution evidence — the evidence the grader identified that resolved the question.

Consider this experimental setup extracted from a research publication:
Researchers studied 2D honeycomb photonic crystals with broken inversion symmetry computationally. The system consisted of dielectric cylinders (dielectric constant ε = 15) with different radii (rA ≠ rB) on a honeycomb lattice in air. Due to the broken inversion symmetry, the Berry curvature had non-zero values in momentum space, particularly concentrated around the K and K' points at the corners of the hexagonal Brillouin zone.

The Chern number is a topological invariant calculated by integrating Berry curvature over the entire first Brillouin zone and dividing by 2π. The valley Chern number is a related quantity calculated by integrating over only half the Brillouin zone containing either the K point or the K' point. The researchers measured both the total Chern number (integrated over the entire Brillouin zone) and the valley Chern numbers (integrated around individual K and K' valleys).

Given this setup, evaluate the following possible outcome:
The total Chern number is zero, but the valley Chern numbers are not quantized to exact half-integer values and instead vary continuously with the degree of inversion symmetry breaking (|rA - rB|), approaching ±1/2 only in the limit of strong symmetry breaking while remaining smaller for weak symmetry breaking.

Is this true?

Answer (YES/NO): NO